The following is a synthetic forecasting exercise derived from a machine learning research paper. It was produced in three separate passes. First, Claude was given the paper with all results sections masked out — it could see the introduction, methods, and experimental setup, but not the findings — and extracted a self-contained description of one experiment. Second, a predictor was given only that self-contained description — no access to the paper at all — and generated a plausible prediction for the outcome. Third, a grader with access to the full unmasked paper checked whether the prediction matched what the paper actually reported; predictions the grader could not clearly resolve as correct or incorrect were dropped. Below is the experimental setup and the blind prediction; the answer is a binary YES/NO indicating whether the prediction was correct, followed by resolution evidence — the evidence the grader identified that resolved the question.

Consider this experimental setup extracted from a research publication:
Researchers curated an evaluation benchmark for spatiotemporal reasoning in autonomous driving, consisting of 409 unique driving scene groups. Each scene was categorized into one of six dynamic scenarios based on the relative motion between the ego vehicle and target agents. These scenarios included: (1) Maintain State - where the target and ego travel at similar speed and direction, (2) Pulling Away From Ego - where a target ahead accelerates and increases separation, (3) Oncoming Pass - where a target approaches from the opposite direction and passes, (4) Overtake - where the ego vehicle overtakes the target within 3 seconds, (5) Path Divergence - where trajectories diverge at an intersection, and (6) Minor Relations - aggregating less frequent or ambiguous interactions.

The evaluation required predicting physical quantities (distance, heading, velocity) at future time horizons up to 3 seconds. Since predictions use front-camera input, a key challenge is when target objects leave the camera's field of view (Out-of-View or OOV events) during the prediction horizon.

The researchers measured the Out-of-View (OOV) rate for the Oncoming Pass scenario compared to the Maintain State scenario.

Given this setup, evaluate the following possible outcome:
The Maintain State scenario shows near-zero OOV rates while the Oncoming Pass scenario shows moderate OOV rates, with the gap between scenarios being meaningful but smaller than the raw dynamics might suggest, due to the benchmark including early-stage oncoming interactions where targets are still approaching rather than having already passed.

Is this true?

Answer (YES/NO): NO